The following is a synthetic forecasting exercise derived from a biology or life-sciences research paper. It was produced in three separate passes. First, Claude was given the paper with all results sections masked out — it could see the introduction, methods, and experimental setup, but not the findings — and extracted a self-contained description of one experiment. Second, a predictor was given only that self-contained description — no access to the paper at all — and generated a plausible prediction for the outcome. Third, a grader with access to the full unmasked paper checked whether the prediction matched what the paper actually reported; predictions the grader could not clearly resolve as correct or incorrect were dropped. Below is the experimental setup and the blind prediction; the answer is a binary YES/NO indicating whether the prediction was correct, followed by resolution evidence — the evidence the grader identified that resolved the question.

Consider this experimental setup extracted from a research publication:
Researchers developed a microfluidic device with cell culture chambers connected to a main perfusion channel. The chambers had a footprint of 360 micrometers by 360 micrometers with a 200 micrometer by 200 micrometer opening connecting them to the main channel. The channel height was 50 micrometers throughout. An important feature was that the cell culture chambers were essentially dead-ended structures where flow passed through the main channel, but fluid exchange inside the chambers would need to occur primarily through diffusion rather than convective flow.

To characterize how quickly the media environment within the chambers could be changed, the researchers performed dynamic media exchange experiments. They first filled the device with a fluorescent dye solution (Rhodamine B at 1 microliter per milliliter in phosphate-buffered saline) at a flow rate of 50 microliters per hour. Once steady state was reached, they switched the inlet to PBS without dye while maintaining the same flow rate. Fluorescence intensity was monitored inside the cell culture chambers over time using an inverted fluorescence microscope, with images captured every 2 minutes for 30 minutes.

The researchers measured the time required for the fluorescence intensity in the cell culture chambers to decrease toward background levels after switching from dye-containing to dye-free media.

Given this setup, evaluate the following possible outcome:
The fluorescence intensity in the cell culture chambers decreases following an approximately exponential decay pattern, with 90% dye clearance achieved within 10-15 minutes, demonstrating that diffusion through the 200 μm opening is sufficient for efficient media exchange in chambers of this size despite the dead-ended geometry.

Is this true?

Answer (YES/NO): NO